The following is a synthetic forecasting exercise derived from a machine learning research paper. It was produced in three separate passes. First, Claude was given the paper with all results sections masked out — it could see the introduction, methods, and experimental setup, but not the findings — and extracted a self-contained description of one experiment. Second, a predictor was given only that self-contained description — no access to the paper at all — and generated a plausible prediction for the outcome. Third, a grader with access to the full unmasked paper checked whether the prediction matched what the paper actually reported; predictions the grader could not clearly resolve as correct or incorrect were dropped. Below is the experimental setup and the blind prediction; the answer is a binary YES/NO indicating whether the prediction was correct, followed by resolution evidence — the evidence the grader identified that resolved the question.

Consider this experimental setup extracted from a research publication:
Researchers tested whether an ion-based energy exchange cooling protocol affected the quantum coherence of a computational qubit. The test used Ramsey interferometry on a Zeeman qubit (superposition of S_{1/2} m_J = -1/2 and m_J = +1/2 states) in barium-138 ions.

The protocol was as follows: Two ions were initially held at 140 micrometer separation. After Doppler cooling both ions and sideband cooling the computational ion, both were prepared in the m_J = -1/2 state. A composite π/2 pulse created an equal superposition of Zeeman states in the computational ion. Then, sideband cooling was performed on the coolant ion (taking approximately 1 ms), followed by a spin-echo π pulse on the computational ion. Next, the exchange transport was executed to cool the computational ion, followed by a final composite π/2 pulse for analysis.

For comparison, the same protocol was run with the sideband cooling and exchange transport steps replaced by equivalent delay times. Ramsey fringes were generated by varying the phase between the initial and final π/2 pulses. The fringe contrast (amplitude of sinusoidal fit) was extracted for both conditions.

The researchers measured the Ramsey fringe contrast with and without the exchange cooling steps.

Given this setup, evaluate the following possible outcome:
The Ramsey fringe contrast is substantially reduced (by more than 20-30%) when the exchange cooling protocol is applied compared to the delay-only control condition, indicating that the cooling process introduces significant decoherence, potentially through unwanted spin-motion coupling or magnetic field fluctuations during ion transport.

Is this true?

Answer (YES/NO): NO